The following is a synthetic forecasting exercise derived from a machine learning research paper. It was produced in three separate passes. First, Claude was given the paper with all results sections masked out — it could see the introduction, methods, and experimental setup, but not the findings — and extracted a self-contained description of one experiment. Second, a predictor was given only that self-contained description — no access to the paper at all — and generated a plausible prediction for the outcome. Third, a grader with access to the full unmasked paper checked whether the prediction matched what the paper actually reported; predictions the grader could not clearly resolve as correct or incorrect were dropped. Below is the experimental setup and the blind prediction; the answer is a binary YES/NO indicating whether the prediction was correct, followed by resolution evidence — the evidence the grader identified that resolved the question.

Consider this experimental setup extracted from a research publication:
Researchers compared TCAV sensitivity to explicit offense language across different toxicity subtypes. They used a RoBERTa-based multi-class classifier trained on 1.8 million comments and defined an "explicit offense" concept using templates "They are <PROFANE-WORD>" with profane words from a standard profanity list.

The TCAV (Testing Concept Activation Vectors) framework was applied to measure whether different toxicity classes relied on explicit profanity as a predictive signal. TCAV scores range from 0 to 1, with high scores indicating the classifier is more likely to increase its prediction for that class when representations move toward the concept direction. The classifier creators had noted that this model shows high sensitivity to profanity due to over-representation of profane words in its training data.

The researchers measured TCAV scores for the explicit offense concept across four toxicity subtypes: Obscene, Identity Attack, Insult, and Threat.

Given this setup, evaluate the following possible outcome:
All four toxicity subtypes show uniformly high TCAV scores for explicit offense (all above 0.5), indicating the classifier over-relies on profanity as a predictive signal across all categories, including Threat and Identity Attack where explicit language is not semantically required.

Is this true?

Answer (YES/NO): NO